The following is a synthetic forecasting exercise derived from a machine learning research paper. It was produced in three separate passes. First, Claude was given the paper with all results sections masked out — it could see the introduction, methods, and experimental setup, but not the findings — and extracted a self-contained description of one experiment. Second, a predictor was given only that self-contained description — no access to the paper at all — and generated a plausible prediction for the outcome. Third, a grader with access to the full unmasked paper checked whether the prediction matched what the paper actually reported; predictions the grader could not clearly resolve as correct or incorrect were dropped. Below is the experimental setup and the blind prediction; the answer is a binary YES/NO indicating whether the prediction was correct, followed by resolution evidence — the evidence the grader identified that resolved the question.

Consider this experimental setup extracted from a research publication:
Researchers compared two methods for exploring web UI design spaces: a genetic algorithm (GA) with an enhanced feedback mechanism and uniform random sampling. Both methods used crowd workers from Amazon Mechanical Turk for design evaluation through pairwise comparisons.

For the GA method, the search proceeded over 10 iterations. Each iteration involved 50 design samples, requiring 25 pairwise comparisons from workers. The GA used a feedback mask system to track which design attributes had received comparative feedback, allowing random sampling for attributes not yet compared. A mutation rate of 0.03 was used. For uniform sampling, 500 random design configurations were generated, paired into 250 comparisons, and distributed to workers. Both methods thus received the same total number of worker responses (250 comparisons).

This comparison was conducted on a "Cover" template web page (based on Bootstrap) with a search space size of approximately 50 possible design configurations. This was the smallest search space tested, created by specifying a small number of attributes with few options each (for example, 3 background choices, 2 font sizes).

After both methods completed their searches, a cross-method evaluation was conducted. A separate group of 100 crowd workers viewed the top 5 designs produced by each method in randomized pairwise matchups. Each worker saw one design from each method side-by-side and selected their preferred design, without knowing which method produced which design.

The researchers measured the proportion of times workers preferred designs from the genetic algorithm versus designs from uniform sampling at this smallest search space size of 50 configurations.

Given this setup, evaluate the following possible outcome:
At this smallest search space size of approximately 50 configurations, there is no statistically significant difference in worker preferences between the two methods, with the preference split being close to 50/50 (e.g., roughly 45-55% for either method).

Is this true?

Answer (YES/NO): NO